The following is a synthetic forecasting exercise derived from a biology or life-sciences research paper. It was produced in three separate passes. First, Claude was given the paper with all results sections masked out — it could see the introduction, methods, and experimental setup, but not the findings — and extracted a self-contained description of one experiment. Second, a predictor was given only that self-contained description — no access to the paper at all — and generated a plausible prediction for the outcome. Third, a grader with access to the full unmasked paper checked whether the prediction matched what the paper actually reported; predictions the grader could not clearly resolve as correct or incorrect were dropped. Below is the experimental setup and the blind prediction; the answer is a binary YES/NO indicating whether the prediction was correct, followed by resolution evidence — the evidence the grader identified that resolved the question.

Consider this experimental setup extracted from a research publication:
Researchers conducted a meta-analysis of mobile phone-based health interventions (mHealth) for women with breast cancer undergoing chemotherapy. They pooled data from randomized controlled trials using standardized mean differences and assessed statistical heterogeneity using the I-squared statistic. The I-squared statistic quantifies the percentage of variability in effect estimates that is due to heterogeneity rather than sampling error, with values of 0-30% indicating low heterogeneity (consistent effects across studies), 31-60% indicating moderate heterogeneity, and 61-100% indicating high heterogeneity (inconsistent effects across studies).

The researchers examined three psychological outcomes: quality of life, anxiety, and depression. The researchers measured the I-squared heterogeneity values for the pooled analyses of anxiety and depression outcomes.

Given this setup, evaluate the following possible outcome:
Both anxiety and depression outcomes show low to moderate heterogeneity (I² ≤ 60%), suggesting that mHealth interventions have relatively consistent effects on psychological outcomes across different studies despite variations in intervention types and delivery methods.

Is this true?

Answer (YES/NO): YES